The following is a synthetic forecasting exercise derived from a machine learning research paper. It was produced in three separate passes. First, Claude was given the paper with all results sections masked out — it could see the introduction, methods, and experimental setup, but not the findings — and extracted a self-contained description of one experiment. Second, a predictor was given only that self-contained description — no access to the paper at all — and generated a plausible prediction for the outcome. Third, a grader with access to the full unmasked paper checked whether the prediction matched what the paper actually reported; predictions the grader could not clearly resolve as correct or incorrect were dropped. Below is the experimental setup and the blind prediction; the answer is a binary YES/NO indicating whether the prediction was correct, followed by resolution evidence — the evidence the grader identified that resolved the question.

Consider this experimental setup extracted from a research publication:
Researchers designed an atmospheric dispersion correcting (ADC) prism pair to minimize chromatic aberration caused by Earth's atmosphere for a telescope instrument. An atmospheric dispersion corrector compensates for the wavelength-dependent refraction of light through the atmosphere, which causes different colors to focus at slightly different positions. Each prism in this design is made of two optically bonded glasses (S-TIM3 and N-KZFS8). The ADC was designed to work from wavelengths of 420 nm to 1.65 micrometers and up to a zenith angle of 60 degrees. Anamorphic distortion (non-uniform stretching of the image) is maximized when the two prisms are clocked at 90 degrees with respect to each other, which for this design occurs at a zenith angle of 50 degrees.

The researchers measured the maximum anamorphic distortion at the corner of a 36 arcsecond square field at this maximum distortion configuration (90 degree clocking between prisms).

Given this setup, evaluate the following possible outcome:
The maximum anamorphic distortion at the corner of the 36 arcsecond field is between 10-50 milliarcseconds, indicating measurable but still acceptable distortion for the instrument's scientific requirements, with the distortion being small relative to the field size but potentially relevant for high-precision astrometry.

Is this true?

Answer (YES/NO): NO